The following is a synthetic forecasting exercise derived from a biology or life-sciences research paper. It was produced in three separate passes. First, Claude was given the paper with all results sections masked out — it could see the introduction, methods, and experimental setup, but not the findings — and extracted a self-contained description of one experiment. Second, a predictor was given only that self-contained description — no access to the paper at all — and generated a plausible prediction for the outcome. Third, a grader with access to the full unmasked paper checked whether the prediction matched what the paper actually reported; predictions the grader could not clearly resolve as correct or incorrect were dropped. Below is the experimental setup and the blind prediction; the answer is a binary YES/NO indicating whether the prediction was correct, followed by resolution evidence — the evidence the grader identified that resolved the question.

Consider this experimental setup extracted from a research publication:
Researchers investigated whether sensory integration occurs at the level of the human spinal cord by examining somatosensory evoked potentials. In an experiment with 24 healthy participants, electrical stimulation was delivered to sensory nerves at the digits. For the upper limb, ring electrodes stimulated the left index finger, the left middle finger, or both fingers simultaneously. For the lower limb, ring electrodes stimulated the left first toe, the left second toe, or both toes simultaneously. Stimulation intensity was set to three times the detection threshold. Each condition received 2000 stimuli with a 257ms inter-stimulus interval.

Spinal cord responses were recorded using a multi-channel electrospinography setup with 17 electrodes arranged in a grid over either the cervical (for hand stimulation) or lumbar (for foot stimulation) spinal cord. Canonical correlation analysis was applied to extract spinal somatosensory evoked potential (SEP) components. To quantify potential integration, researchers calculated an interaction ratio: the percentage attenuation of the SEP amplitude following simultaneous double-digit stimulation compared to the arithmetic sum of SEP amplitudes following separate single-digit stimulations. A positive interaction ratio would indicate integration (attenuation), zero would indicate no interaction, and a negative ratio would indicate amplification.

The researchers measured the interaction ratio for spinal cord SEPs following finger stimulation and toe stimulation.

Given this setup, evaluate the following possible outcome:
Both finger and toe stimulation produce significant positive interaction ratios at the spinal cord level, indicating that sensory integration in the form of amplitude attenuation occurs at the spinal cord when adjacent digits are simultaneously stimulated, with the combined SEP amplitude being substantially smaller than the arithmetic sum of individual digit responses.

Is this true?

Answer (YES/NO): YES